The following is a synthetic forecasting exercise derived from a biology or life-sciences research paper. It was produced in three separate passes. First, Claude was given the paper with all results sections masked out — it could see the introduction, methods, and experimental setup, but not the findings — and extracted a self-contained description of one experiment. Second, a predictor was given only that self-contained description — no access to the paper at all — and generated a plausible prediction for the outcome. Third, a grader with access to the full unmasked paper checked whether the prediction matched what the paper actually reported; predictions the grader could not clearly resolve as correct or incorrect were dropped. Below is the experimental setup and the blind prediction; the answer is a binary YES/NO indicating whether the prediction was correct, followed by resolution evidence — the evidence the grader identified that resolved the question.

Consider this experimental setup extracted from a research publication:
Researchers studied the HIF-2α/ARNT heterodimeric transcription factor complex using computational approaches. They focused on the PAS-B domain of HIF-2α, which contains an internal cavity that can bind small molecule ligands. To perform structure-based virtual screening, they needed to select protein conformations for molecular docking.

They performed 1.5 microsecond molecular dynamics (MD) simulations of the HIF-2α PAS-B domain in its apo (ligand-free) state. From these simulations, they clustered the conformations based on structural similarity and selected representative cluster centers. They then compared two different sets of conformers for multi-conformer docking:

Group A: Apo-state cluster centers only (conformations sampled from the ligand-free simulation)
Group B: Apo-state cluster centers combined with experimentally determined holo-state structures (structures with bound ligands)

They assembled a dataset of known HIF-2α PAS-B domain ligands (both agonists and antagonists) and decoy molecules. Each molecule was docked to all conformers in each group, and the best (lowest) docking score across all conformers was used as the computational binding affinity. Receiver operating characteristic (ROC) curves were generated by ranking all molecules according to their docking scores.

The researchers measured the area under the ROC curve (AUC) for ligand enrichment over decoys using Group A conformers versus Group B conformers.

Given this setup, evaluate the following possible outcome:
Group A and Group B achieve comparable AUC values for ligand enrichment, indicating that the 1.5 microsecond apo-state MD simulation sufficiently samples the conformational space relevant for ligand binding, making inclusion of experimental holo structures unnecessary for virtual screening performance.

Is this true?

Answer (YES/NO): NO